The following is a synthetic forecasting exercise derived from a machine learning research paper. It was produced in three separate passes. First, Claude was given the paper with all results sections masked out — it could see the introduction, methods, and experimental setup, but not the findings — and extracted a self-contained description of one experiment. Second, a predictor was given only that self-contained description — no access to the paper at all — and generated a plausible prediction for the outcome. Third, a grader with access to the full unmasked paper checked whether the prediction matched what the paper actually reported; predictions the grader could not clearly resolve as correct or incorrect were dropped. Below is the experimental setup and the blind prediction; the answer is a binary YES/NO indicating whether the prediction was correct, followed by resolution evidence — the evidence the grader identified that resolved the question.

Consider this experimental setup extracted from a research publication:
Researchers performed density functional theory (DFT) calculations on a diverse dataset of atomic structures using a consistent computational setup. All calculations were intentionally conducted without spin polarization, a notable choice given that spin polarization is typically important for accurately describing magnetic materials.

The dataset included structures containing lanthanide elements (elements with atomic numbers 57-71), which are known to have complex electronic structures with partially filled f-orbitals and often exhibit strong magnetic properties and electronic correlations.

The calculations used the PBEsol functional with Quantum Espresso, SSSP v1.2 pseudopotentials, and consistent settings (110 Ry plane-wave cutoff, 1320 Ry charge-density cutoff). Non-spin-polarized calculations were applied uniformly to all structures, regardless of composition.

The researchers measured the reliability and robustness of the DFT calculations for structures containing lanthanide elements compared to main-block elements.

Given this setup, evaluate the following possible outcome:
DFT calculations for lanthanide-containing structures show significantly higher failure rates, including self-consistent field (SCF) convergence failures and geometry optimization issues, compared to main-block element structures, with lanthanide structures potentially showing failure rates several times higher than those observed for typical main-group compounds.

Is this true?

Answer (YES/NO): YES